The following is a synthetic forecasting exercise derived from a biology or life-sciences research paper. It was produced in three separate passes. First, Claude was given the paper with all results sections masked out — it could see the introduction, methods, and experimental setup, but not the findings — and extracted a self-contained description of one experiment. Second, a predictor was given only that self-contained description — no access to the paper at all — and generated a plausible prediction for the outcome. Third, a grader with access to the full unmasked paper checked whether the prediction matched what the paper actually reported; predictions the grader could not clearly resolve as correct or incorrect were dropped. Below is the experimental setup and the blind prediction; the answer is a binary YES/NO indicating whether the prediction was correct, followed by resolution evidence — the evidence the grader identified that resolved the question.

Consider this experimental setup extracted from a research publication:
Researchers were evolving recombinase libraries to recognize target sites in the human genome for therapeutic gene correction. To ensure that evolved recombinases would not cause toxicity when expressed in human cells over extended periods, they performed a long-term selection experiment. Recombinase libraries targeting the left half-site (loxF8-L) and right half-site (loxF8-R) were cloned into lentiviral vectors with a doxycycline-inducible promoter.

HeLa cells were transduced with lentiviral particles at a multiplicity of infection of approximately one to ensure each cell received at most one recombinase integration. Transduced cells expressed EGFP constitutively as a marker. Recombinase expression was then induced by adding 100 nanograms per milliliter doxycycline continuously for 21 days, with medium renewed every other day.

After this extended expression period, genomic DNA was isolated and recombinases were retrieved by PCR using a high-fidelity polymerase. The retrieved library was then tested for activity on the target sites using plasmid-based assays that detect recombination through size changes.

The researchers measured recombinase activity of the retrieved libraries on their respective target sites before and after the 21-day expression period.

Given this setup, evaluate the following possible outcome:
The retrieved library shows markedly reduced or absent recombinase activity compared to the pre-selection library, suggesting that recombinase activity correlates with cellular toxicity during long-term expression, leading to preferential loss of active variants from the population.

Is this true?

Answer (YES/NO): NO